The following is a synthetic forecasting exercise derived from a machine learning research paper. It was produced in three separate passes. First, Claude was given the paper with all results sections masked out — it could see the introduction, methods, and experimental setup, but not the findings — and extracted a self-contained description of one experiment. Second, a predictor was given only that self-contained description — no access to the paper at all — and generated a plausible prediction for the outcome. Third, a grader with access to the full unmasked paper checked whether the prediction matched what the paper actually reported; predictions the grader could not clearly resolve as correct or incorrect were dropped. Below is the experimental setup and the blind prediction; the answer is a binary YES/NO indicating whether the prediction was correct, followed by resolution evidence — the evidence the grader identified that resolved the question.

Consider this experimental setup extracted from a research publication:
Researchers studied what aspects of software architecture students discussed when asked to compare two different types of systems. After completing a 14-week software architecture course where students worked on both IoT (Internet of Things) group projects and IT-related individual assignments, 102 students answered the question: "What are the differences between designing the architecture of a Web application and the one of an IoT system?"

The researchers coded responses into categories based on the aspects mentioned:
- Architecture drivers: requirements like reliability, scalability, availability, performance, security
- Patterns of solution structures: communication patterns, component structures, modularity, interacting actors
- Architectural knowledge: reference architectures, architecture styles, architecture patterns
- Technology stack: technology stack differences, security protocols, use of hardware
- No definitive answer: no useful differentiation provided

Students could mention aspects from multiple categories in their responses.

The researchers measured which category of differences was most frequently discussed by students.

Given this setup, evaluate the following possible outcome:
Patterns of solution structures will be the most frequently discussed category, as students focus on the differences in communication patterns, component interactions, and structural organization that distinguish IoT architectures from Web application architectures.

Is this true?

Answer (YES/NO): YES